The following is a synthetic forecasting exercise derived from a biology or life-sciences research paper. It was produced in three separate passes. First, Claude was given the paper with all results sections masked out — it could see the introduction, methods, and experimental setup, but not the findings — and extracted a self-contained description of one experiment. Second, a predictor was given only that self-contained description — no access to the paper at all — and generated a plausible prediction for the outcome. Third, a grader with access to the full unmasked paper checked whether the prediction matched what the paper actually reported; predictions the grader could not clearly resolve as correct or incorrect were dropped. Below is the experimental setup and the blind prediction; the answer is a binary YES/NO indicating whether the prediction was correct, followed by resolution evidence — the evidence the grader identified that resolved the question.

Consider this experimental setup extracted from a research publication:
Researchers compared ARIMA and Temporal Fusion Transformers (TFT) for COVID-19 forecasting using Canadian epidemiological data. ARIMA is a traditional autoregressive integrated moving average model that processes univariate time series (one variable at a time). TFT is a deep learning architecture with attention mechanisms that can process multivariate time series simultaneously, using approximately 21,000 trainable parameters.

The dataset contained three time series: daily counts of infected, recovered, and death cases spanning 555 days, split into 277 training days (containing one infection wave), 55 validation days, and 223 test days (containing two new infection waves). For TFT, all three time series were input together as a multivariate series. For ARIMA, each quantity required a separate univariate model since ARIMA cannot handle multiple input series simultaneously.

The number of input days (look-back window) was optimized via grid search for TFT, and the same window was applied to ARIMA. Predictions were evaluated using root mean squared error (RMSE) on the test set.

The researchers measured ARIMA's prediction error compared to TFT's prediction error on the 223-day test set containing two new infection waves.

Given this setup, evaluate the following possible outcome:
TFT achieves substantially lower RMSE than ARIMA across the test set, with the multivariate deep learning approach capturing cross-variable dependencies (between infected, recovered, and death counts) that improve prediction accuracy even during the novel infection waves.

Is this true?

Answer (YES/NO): NO